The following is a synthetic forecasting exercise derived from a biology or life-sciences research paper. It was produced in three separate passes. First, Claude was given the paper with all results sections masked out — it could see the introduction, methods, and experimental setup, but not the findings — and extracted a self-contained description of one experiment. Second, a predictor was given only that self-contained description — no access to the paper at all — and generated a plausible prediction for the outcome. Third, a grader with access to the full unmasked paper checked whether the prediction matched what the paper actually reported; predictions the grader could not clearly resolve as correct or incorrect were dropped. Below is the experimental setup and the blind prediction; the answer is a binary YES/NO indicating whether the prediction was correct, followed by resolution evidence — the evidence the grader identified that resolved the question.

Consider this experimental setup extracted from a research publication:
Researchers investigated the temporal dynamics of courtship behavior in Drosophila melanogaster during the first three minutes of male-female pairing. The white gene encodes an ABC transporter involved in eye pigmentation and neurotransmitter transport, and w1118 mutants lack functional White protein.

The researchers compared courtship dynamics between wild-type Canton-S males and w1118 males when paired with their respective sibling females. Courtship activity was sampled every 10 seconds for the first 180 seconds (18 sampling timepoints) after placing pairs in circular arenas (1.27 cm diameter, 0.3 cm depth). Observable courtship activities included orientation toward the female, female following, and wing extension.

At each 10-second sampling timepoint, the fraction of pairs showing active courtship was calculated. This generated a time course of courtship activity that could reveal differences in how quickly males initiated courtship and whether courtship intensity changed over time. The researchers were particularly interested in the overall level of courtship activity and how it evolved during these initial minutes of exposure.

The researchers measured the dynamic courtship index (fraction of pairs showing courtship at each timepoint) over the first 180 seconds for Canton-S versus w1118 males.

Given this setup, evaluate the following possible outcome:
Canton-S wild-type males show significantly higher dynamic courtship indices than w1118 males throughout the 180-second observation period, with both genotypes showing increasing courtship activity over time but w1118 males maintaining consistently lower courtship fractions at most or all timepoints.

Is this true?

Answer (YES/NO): NO